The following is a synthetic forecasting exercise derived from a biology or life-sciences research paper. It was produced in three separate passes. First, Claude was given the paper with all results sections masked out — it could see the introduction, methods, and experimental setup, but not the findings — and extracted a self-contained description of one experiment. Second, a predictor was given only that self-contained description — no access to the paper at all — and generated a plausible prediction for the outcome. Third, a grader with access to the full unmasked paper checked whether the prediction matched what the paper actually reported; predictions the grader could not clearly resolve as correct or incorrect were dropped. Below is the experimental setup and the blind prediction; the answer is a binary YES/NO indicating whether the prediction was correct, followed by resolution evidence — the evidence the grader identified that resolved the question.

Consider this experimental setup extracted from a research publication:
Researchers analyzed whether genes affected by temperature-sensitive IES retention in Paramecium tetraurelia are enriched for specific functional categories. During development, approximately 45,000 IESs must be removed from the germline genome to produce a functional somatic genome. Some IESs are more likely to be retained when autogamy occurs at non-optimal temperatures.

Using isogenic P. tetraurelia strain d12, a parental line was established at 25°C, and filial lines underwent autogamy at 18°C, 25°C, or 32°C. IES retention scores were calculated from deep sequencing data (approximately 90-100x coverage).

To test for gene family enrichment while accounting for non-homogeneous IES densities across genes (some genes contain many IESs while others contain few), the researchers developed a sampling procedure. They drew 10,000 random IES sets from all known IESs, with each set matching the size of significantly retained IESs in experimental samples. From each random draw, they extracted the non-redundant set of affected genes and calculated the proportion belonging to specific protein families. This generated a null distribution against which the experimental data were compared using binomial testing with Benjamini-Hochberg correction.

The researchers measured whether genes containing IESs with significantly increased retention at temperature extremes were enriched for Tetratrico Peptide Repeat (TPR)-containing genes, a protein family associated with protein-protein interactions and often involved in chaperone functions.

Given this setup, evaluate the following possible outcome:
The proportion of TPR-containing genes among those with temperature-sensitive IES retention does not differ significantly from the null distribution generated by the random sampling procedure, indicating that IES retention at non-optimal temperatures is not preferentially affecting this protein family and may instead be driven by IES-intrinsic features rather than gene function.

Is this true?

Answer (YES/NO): NO